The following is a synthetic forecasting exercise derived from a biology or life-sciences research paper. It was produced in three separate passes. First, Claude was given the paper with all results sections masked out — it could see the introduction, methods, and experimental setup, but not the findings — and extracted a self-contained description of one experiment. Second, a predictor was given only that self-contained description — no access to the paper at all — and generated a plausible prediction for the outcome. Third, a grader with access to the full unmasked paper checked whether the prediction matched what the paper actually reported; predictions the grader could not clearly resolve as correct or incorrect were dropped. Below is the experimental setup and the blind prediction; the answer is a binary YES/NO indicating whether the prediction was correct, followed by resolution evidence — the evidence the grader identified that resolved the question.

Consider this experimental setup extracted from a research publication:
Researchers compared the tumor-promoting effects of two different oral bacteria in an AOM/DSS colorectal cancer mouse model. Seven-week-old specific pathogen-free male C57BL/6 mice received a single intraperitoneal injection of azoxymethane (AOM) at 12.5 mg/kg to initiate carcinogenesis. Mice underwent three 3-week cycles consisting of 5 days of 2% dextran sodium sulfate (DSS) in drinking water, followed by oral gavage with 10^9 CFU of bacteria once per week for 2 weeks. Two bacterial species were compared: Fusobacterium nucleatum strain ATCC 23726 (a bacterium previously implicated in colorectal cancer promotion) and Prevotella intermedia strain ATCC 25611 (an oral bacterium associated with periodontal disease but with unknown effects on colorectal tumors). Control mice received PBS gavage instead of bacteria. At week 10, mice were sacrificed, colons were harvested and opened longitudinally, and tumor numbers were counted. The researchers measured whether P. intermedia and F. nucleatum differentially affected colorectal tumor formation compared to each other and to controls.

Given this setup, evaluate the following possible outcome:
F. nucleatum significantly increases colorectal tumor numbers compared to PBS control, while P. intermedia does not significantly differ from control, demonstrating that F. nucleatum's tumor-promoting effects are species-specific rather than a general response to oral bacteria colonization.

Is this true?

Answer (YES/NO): NO